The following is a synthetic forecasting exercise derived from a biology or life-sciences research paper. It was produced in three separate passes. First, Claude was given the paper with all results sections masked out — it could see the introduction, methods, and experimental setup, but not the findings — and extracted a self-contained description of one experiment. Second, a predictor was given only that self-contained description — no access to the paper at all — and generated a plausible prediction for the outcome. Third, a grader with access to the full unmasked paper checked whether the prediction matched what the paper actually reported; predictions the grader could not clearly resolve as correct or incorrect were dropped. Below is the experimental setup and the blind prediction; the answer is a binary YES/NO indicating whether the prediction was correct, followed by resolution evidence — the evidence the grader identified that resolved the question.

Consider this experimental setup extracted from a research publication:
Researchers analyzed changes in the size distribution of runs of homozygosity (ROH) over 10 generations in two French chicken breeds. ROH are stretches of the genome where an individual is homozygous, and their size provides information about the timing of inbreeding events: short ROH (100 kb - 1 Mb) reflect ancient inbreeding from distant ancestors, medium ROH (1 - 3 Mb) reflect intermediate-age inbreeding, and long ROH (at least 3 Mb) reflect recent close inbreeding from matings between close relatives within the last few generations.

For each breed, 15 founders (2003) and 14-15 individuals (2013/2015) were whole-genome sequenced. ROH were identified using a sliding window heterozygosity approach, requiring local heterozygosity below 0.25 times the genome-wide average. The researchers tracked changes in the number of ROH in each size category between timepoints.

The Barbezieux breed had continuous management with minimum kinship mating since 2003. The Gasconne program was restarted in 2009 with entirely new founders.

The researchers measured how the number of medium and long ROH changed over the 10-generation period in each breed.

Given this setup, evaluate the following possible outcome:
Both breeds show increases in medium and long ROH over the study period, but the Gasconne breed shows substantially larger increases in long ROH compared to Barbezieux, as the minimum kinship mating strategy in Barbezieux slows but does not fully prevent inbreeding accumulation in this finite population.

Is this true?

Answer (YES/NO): NO